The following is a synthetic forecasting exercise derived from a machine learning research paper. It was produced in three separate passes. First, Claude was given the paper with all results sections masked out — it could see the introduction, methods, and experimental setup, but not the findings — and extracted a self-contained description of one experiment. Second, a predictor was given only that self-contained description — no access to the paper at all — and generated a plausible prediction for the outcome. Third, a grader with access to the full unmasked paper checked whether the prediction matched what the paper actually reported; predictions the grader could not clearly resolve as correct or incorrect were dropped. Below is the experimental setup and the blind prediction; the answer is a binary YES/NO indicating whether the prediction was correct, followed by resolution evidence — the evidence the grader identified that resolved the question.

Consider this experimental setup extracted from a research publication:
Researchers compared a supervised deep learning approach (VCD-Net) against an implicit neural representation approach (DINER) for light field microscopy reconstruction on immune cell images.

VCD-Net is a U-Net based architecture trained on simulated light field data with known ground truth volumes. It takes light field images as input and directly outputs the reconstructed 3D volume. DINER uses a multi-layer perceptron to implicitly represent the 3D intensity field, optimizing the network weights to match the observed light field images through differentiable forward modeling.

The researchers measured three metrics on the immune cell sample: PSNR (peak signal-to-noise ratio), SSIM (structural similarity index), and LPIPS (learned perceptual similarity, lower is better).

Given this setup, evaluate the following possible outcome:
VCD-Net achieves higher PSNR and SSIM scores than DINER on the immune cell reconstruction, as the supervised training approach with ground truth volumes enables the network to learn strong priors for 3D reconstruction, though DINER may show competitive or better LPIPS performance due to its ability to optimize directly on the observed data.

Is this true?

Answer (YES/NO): NO